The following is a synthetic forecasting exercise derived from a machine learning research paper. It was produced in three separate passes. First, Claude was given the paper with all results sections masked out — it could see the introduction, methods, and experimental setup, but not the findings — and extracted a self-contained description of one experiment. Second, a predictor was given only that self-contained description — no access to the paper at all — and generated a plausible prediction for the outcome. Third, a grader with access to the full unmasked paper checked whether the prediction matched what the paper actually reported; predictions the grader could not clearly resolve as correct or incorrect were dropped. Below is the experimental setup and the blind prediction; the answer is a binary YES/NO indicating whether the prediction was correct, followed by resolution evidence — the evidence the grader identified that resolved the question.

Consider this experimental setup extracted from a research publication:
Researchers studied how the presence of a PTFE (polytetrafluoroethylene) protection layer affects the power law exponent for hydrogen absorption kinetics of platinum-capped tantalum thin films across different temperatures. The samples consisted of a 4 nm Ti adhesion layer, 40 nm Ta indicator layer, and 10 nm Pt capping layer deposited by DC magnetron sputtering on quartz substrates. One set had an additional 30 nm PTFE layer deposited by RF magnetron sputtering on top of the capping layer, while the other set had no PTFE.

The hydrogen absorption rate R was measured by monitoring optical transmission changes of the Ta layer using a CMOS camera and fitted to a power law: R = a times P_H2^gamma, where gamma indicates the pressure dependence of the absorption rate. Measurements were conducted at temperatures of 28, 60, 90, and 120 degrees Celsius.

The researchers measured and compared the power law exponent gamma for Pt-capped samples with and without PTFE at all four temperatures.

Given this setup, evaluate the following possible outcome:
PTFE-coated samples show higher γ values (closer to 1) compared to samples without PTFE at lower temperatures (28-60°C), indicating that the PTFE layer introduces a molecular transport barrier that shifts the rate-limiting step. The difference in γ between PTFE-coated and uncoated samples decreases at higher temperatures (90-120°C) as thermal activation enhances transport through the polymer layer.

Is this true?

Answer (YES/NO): NO